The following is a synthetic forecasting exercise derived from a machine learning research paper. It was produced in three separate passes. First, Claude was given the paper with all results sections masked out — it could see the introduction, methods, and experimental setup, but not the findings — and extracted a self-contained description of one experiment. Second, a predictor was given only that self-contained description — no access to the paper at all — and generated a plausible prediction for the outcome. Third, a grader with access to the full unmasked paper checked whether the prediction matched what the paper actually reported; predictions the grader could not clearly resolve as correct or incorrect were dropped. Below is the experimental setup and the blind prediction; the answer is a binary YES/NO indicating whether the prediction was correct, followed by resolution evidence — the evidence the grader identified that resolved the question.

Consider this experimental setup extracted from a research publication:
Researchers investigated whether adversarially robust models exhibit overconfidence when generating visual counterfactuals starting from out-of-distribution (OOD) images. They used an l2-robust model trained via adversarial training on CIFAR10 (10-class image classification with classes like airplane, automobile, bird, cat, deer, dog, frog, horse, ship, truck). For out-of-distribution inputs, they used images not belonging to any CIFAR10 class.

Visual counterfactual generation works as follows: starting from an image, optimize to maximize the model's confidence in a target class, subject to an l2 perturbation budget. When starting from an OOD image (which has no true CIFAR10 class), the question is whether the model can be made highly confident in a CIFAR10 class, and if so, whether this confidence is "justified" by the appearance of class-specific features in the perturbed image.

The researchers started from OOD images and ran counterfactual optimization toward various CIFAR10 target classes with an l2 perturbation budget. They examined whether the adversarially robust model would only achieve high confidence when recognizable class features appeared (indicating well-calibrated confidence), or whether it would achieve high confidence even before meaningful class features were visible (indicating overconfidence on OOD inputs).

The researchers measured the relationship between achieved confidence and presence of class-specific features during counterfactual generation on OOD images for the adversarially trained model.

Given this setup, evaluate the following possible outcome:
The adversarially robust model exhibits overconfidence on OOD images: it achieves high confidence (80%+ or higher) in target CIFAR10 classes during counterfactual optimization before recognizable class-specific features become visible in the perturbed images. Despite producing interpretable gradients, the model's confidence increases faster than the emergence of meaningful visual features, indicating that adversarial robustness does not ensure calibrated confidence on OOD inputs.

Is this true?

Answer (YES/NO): YES